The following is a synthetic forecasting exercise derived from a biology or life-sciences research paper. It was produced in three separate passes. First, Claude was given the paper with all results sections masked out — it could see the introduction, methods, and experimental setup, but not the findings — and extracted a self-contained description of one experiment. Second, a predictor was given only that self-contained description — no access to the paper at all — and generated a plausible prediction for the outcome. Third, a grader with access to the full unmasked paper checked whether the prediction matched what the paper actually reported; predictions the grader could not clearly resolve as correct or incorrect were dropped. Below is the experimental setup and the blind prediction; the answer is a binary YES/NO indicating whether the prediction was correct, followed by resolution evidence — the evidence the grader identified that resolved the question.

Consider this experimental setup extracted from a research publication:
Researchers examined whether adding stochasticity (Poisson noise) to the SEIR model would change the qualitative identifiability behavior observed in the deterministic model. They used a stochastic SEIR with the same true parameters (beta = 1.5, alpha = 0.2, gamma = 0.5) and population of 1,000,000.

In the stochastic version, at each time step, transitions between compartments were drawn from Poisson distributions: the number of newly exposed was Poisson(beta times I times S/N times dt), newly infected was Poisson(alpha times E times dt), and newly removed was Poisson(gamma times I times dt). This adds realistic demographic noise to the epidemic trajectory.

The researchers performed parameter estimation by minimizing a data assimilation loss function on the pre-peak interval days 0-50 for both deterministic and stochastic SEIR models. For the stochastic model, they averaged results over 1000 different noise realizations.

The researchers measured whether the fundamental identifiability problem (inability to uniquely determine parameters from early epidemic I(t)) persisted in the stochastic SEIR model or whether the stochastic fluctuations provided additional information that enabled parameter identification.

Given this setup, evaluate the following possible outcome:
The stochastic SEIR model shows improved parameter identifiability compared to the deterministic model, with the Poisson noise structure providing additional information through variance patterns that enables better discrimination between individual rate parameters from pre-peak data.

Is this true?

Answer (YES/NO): NO